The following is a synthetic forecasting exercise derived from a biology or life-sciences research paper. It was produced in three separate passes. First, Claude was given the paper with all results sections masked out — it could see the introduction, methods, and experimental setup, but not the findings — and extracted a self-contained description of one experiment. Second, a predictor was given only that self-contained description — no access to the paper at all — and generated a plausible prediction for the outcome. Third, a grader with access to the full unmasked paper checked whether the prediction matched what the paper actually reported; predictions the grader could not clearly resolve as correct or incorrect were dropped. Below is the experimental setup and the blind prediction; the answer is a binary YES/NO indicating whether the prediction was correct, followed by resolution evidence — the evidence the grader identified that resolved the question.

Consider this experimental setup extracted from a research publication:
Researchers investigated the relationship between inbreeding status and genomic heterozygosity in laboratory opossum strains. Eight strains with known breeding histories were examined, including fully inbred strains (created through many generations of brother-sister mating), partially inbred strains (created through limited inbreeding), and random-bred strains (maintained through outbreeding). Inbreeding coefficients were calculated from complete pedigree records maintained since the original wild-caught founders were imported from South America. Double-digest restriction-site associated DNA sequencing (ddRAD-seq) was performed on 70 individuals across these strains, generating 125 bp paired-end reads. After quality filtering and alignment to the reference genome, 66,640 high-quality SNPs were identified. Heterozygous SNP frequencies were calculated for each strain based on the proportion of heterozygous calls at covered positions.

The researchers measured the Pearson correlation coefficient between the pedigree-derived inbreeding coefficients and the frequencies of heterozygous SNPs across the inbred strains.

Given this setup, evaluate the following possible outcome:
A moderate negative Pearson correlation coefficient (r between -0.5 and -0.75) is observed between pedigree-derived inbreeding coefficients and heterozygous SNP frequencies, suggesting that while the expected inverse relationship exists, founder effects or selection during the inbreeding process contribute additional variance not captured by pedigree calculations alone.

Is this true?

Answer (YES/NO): YES